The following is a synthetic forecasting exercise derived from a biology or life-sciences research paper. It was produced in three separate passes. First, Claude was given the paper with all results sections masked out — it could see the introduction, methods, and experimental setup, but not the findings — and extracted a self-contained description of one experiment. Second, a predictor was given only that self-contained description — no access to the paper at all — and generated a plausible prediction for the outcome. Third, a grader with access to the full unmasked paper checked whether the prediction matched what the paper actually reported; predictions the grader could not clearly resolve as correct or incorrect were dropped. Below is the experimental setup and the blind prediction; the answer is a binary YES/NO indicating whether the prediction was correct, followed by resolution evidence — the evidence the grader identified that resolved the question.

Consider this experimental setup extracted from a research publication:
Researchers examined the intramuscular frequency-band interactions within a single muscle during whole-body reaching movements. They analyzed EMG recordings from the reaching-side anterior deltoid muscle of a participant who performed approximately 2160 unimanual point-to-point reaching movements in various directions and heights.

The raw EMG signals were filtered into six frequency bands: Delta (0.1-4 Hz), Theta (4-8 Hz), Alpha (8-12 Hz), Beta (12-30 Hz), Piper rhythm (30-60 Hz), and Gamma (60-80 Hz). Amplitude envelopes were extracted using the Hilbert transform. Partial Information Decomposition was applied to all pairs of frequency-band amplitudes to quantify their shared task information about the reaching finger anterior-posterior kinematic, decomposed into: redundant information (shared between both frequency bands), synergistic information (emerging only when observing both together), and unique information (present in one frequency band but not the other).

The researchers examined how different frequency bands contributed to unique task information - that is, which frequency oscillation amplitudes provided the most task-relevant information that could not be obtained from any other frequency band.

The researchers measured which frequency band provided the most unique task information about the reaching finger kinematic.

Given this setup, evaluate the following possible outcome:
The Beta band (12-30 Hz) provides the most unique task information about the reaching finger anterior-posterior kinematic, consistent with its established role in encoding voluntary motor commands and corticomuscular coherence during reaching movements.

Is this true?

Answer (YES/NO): YES